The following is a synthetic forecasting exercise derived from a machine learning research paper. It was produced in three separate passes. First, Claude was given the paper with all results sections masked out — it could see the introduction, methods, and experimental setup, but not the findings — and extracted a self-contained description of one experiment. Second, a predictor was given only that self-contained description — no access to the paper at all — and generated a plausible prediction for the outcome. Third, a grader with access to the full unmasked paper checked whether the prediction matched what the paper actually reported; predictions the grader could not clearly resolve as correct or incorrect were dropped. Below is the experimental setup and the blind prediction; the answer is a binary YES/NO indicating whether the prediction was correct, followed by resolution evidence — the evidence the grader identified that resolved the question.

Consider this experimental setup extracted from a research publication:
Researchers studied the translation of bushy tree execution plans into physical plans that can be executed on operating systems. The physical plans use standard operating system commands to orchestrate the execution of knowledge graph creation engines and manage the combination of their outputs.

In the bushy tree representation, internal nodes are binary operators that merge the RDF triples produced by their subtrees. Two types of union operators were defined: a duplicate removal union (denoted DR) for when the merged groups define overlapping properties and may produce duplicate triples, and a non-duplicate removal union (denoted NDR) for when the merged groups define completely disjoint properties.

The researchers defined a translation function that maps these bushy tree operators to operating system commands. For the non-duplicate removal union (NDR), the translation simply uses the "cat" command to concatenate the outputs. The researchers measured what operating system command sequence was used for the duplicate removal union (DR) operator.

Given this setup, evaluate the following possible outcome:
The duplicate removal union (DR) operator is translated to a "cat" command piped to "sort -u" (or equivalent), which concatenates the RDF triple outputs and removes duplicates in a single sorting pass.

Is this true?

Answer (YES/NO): NO